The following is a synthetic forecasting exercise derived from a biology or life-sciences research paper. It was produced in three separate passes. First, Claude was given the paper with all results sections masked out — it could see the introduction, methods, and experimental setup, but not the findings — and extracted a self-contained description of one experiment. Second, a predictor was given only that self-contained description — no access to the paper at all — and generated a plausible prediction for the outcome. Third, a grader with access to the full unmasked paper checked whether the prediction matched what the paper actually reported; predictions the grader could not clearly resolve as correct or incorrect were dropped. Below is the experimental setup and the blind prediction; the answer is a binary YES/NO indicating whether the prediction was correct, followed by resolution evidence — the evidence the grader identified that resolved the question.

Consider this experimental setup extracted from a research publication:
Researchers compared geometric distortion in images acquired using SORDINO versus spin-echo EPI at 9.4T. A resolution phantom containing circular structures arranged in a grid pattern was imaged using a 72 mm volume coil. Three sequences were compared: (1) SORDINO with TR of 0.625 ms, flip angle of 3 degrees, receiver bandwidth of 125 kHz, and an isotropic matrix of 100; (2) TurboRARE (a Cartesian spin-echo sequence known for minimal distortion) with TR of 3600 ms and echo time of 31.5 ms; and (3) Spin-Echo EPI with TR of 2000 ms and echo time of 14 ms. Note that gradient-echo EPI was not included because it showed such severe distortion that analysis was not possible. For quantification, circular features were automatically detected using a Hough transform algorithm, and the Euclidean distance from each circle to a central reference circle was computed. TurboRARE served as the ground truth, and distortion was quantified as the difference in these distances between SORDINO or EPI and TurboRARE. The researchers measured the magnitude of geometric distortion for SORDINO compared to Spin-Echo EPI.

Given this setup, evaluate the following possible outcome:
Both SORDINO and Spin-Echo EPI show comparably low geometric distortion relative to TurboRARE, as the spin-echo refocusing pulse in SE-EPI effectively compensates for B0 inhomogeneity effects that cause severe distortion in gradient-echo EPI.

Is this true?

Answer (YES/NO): NO